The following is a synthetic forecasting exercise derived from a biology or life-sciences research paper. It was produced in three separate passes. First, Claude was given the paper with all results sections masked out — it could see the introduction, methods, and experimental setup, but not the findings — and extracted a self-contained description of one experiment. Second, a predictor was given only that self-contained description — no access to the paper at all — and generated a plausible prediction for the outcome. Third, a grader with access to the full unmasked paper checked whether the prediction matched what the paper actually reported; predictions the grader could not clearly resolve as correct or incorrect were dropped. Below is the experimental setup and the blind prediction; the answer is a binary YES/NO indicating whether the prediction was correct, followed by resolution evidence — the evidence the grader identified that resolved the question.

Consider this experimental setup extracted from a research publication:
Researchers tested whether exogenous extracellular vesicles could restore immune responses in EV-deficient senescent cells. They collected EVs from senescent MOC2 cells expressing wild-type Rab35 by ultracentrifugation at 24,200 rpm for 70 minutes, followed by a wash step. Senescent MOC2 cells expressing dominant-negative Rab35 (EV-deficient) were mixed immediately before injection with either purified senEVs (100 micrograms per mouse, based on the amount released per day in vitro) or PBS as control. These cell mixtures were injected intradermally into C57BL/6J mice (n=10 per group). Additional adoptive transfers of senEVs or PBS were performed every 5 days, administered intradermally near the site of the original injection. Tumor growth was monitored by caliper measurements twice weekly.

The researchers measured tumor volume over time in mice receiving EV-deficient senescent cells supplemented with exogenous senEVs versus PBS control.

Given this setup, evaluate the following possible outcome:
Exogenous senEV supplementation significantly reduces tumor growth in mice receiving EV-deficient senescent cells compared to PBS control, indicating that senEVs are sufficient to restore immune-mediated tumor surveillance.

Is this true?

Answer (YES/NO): YES